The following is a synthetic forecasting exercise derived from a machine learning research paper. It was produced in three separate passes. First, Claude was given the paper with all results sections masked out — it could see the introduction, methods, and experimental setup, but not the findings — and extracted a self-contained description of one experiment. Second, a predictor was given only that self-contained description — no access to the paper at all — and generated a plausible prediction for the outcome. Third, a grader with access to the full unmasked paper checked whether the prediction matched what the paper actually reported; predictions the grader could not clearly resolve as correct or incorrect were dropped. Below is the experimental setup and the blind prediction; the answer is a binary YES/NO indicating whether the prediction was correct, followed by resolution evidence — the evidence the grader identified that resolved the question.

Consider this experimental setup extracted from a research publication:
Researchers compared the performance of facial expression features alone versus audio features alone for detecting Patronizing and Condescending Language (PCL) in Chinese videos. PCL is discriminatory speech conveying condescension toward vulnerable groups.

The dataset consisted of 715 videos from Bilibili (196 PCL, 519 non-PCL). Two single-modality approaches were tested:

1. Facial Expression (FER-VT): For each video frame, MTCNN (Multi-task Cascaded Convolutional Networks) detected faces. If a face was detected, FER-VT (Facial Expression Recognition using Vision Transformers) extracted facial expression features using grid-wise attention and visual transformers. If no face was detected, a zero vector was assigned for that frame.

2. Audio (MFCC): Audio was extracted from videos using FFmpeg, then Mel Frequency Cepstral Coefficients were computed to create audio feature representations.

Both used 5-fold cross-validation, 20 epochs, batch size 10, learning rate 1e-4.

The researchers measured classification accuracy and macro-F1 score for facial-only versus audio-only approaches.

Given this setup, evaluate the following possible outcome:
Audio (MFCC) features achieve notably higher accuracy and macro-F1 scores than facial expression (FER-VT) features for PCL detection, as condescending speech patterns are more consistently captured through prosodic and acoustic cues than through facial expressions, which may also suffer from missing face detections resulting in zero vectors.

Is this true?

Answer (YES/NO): NO